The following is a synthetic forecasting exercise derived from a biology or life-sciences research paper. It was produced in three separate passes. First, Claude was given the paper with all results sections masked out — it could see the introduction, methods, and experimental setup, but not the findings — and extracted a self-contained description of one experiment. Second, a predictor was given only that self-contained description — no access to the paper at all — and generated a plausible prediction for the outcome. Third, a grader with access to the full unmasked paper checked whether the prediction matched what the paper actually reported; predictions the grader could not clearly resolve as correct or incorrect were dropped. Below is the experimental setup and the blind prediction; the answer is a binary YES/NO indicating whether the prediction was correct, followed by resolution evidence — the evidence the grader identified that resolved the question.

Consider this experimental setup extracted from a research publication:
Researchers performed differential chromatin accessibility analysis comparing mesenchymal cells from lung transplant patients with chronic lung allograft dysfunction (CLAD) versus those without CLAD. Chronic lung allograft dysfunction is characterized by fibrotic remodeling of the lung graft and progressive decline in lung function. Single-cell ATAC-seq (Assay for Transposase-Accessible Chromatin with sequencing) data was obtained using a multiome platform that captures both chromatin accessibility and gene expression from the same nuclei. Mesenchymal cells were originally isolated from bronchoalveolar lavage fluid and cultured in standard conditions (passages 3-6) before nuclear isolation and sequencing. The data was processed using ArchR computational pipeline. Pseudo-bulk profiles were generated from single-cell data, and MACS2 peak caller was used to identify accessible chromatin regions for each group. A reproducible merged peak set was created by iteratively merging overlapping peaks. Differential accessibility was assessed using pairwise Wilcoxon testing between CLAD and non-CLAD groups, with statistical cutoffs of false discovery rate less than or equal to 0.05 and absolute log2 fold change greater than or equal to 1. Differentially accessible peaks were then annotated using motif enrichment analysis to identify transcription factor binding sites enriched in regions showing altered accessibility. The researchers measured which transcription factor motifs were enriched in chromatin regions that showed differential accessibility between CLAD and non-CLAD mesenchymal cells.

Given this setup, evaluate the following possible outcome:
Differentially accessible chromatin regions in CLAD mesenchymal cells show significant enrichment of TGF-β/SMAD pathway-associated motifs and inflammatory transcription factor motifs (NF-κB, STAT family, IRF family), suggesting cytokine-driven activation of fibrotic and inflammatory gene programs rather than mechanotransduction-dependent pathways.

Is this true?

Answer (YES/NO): NO